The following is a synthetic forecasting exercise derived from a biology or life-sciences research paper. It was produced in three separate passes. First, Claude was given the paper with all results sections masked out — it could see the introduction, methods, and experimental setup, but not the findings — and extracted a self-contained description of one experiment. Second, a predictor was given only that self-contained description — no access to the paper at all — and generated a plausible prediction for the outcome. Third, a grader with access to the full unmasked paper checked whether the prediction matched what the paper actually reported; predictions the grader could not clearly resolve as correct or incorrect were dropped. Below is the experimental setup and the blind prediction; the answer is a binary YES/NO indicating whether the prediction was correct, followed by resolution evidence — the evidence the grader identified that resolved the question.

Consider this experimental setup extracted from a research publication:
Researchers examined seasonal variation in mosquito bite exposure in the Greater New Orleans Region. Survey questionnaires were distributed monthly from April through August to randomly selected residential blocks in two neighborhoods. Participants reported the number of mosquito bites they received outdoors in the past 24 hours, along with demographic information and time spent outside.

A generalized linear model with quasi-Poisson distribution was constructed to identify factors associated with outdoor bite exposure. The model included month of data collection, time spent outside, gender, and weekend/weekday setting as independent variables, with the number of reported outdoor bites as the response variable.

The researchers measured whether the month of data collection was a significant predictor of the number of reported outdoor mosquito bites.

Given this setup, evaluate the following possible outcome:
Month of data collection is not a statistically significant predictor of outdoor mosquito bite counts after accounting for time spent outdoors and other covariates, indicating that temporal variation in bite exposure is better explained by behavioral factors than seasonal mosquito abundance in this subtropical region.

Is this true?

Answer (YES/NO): NO